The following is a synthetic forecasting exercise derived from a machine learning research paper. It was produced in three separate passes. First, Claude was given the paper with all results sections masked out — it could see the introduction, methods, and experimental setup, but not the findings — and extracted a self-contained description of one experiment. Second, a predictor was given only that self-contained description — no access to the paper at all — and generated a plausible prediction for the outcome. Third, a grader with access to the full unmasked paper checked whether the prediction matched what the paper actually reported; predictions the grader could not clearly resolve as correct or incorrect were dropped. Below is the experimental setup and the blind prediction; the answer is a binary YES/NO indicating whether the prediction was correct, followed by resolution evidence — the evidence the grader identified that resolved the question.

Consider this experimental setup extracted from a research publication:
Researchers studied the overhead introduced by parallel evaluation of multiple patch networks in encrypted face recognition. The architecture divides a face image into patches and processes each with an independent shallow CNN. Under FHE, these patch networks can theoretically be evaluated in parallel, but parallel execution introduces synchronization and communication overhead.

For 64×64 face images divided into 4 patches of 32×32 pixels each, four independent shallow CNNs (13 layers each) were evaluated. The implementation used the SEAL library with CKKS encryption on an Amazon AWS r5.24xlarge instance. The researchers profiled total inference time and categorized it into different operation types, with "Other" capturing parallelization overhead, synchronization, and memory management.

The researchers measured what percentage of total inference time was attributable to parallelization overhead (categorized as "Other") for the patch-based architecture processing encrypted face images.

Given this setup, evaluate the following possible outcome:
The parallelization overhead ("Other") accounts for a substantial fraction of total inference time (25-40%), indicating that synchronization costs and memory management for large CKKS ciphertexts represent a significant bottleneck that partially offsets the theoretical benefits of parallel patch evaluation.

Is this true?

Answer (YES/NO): NO